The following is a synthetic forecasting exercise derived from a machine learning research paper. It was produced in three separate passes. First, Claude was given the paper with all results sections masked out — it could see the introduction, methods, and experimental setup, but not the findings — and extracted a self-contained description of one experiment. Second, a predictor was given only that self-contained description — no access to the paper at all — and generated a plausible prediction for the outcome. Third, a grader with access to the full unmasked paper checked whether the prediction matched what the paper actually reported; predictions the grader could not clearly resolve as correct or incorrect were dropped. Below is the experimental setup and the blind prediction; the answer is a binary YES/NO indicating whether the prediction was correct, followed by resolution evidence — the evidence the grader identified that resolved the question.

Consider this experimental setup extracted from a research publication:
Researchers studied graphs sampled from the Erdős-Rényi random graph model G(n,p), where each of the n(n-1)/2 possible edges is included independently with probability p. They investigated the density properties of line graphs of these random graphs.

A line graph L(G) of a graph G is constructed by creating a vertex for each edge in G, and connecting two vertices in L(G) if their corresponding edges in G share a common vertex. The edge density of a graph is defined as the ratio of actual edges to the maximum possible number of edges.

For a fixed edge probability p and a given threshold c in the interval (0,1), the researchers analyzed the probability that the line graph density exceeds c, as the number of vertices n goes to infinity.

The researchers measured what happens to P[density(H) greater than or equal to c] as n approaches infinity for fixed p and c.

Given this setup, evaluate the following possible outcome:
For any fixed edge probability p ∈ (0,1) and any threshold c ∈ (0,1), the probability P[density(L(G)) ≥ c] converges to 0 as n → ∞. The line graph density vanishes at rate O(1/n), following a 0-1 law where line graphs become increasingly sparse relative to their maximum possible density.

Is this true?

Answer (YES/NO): NO